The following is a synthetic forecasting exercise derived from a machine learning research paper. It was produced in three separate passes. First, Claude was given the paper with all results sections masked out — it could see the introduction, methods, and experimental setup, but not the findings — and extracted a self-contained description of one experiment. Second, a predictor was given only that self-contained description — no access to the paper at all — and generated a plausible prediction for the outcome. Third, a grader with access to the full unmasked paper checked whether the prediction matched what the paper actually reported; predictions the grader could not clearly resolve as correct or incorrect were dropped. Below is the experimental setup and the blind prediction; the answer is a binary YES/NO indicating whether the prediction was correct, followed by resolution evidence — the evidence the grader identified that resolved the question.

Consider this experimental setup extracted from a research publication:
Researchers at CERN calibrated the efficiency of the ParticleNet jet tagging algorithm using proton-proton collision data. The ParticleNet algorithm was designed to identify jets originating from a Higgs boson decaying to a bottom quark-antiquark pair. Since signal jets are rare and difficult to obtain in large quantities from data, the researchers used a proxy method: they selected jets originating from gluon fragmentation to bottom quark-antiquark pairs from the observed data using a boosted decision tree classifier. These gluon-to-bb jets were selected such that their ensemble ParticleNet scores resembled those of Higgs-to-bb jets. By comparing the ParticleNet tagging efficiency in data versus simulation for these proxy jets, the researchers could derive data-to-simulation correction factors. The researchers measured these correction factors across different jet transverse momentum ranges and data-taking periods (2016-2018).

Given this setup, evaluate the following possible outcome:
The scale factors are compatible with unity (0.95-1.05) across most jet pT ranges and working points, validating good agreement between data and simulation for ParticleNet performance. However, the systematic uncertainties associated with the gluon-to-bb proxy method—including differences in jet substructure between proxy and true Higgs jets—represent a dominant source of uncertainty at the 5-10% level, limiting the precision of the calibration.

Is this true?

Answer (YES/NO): NO